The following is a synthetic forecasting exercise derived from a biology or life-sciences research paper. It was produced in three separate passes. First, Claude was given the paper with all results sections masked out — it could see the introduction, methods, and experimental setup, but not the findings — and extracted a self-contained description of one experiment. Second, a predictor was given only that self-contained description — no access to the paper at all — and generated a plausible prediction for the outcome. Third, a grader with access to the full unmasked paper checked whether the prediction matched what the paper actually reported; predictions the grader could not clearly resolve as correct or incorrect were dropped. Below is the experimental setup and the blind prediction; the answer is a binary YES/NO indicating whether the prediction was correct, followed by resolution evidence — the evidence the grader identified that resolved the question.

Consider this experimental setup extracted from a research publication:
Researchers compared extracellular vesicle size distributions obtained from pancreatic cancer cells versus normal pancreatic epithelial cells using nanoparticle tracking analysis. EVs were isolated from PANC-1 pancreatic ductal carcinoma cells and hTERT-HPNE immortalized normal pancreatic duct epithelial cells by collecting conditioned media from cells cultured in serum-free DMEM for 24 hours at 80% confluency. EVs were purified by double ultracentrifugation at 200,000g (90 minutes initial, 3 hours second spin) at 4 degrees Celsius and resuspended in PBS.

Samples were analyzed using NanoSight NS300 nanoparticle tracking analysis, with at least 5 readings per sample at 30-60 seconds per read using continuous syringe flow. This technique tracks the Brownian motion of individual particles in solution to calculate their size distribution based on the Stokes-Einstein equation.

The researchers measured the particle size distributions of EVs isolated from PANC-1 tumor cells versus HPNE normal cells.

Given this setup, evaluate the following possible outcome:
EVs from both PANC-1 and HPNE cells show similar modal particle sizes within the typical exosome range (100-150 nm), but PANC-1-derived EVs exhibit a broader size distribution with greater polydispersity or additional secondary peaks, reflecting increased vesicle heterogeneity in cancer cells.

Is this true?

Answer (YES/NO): NO